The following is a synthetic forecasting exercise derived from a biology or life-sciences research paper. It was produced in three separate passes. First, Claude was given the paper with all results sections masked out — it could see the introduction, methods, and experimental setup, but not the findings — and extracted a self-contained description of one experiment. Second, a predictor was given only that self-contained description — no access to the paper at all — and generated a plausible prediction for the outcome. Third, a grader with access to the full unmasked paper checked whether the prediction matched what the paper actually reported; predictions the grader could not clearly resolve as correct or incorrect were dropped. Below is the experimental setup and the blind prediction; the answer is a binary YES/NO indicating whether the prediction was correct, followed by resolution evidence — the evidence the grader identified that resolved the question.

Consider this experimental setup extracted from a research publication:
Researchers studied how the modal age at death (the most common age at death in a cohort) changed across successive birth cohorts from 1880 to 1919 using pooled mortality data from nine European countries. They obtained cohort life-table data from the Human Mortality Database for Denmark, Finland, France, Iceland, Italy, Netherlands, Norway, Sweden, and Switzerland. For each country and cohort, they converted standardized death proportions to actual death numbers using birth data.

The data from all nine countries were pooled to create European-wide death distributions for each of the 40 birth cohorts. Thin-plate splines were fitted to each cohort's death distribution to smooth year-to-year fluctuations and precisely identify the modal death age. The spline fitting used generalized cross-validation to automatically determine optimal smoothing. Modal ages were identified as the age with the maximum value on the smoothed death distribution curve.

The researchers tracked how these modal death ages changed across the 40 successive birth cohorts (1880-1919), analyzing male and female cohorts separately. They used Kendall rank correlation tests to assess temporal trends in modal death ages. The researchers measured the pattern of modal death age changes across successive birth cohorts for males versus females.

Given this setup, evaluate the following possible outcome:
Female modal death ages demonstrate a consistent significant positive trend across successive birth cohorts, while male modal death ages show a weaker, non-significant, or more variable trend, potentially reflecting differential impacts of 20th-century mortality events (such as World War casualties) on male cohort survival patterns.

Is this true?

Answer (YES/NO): YES